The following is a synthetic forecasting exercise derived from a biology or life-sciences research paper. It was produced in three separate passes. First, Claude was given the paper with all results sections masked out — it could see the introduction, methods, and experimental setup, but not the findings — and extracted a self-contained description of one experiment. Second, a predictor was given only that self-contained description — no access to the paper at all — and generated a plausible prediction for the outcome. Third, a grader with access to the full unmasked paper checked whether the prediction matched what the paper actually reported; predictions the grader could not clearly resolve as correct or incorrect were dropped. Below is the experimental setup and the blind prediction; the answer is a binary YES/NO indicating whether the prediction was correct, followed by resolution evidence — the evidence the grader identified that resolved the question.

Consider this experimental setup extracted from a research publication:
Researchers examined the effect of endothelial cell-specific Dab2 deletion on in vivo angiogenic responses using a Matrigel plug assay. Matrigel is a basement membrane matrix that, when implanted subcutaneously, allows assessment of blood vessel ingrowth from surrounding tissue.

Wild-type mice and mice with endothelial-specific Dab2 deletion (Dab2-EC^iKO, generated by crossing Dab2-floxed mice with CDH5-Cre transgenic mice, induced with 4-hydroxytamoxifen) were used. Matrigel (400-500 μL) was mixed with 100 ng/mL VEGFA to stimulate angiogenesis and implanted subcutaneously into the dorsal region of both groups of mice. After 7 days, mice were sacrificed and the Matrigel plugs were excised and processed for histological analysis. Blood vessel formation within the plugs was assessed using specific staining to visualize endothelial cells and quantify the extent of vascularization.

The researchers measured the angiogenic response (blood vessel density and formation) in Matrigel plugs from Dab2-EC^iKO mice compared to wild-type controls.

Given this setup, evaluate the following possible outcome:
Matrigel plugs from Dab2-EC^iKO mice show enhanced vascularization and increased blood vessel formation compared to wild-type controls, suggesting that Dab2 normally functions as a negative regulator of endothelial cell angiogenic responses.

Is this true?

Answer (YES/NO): NO